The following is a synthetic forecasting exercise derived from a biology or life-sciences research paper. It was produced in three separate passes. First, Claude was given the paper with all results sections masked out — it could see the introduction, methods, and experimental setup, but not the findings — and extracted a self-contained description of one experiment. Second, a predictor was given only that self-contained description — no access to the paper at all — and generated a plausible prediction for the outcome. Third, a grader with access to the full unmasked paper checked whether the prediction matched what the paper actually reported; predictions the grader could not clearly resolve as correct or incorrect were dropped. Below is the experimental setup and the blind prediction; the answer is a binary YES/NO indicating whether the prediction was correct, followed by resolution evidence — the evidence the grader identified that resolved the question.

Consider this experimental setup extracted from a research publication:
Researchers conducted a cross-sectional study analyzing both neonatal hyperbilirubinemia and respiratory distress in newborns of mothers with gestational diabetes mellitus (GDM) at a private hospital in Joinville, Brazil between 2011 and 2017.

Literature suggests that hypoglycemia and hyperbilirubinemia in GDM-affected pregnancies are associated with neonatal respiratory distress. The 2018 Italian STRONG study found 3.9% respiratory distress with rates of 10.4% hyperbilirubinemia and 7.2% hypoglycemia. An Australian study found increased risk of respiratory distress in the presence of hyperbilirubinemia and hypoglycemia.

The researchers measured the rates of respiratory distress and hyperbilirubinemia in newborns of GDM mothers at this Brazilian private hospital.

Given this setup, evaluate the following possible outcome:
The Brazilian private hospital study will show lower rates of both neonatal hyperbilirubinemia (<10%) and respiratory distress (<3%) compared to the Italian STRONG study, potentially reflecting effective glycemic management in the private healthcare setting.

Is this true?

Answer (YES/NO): NO